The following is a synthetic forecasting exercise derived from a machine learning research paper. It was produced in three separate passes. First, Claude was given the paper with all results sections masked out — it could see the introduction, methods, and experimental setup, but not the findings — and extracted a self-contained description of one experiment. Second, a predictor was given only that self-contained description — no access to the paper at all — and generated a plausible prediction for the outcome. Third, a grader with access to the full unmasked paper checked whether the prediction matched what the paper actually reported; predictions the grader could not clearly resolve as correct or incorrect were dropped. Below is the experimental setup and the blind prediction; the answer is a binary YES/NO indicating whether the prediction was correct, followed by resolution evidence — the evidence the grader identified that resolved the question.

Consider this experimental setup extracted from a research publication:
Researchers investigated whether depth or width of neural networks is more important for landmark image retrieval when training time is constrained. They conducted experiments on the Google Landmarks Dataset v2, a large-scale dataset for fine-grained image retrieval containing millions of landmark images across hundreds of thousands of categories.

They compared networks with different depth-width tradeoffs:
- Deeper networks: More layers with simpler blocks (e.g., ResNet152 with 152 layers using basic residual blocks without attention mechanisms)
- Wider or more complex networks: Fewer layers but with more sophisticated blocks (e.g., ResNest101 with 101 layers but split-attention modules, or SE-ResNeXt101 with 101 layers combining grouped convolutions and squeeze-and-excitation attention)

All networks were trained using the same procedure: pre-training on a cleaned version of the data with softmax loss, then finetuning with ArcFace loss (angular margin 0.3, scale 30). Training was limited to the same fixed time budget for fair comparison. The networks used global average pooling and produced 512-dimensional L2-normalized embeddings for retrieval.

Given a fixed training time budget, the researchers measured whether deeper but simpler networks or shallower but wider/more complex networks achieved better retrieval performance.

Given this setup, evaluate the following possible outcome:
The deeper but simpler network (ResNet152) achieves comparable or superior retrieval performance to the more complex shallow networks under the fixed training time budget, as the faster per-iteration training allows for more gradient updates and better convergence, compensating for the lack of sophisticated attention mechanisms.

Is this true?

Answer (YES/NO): YES